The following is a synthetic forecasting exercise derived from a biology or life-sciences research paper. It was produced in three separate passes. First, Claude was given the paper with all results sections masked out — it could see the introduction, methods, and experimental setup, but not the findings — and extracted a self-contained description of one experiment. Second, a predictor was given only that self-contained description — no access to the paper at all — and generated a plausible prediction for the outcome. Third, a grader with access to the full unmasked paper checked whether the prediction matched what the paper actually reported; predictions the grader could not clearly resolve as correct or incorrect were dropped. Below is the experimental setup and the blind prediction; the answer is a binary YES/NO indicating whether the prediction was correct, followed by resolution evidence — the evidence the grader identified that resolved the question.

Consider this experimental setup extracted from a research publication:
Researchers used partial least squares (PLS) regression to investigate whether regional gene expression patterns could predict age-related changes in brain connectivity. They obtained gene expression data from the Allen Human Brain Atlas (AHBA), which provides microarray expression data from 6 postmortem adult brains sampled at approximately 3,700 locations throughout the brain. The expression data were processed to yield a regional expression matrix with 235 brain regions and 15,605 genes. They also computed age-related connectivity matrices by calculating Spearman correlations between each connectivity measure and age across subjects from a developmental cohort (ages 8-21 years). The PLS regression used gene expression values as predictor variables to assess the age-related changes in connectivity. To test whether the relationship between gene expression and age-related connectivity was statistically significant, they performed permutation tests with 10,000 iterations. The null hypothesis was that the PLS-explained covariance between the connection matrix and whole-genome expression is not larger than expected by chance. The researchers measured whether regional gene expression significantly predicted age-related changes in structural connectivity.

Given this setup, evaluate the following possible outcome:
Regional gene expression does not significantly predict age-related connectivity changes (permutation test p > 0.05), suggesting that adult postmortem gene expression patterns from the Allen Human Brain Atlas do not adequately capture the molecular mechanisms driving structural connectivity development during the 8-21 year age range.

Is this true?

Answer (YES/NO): NO